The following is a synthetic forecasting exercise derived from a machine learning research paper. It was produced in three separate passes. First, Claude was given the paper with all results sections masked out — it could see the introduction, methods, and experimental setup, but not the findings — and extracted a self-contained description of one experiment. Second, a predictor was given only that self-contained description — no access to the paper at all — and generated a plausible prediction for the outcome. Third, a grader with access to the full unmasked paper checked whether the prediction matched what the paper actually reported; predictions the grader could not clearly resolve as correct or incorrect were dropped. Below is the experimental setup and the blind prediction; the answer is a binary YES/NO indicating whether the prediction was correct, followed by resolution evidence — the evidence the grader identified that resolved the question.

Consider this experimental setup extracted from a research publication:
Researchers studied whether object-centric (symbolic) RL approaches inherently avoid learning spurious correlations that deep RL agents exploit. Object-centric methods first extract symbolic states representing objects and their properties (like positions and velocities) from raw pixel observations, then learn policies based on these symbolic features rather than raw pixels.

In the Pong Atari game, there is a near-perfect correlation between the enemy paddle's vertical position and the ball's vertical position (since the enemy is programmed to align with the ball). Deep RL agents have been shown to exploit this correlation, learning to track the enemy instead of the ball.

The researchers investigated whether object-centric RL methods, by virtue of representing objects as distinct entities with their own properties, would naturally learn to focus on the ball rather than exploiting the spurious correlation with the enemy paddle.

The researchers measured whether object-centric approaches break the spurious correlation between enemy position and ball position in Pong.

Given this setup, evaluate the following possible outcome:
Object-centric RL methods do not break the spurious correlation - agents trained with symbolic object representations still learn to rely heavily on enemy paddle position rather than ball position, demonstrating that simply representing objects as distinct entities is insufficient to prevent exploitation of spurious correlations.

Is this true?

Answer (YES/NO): YES